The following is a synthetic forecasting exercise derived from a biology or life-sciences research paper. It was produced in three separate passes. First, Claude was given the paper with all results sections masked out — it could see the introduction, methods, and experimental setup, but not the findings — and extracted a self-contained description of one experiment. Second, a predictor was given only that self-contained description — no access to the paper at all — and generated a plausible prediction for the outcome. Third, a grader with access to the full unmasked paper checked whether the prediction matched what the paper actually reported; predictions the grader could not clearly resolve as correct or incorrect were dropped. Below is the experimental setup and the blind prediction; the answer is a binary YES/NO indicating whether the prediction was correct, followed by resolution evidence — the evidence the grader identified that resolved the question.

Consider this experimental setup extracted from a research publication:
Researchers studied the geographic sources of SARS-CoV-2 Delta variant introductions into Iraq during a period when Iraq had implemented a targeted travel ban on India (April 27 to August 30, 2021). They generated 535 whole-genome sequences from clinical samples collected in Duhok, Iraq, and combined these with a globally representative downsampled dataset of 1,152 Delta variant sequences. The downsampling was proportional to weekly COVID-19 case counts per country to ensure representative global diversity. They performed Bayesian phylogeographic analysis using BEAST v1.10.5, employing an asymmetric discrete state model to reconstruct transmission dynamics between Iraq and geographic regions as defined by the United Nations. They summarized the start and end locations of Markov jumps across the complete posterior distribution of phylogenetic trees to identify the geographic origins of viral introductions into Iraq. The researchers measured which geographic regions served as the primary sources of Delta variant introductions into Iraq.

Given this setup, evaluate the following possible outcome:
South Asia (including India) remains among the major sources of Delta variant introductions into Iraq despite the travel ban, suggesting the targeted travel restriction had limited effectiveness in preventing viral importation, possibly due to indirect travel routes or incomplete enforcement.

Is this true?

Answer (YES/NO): YES